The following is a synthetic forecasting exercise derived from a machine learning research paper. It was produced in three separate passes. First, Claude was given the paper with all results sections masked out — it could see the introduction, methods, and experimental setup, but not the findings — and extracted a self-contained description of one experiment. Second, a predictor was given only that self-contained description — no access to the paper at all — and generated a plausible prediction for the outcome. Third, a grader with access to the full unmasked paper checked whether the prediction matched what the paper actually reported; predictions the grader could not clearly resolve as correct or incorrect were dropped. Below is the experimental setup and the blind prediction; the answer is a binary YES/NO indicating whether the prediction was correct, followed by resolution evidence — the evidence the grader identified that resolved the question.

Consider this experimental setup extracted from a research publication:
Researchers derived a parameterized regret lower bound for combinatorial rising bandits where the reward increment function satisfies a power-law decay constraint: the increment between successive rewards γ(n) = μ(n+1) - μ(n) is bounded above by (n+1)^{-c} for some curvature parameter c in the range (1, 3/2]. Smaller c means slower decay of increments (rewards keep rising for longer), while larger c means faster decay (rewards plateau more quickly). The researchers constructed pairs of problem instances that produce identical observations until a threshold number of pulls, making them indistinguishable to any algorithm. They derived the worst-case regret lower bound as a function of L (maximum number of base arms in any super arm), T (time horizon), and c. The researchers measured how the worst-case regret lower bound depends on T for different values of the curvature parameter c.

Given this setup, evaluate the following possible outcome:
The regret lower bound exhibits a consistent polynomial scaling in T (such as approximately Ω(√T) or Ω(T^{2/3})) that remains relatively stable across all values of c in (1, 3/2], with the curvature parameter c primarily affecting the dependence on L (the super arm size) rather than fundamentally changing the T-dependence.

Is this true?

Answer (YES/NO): NO